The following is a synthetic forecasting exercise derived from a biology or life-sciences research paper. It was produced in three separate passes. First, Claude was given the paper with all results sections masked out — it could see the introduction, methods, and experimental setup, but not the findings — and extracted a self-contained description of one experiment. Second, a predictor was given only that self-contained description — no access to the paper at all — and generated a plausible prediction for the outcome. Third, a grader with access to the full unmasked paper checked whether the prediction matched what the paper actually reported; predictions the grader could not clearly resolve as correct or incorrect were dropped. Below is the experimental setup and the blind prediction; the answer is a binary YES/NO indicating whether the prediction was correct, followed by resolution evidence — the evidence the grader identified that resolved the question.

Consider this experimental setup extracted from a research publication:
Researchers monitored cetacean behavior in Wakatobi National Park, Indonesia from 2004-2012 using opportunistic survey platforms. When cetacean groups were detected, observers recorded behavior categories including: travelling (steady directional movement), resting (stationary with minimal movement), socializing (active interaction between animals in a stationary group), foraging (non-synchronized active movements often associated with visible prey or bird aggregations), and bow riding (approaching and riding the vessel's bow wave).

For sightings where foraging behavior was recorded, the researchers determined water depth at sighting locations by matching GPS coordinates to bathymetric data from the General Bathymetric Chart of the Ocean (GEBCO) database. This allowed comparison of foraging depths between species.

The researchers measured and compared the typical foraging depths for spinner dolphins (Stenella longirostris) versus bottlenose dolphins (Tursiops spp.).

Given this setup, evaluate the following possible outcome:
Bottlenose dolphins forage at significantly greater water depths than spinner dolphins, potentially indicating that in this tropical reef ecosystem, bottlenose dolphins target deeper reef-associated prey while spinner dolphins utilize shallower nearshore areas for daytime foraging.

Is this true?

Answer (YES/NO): NO